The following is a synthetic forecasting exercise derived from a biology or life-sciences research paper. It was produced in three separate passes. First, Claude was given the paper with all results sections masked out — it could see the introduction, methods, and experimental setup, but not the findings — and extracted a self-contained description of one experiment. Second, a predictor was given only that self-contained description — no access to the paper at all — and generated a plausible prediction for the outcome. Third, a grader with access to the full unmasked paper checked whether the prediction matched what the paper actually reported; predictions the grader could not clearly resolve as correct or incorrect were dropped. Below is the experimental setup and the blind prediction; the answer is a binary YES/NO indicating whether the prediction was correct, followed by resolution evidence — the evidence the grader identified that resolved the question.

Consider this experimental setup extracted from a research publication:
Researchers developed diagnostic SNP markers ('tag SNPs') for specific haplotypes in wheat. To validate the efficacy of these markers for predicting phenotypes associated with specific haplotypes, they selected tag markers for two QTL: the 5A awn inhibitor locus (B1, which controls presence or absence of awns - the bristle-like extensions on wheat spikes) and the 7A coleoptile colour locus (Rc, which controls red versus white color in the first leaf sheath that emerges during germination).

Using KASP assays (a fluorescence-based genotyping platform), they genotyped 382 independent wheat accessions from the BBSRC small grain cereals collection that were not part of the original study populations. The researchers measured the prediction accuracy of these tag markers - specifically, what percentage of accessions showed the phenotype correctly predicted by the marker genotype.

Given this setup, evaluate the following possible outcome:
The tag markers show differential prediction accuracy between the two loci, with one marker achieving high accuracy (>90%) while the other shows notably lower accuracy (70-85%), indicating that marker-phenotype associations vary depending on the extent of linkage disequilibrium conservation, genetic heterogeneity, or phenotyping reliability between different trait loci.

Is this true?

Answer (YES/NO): NO